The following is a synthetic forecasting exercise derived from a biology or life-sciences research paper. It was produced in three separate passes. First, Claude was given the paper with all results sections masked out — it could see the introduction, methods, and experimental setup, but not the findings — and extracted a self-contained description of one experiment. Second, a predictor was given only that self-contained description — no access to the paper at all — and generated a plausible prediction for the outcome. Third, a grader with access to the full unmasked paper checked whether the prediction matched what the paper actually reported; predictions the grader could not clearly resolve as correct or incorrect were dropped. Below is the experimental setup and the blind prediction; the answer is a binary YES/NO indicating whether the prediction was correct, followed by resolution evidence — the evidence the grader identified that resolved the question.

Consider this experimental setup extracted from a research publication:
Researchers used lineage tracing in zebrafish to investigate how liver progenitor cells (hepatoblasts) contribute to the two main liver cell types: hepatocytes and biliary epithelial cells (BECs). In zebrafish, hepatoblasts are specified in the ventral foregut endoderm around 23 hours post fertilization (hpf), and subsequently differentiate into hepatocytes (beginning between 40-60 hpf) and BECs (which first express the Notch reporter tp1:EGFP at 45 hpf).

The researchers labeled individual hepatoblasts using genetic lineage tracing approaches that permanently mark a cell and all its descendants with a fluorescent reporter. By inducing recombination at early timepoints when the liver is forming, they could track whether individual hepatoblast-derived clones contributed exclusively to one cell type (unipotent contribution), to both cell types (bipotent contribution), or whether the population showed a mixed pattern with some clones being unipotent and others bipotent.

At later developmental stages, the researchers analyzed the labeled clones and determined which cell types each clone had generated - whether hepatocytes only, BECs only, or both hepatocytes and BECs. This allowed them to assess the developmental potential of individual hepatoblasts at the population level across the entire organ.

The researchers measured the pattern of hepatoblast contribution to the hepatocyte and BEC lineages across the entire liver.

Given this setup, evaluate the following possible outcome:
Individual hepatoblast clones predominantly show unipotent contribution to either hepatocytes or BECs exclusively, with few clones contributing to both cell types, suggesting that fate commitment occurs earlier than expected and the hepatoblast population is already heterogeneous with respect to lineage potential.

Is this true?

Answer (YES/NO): YES